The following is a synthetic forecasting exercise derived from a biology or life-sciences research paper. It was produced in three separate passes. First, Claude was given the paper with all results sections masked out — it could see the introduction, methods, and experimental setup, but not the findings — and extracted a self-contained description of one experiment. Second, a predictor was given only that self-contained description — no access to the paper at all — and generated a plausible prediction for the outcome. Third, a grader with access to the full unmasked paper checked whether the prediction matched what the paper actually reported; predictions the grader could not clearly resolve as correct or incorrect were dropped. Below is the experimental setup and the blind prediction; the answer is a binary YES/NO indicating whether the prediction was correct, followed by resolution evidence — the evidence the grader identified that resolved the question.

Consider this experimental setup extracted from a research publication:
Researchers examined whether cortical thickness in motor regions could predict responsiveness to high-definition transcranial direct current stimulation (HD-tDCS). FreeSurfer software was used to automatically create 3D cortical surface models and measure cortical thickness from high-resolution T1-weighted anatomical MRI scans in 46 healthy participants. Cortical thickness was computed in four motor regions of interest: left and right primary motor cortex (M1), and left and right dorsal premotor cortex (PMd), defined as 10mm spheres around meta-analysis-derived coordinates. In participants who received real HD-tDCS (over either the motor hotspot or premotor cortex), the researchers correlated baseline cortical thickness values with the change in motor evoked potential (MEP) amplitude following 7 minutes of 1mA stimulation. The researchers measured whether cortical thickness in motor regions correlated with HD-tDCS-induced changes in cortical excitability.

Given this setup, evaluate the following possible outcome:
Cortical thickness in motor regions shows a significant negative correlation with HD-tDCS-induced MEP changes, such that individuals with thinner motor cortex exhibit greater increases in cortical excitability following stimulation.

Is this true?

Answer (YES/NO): NO